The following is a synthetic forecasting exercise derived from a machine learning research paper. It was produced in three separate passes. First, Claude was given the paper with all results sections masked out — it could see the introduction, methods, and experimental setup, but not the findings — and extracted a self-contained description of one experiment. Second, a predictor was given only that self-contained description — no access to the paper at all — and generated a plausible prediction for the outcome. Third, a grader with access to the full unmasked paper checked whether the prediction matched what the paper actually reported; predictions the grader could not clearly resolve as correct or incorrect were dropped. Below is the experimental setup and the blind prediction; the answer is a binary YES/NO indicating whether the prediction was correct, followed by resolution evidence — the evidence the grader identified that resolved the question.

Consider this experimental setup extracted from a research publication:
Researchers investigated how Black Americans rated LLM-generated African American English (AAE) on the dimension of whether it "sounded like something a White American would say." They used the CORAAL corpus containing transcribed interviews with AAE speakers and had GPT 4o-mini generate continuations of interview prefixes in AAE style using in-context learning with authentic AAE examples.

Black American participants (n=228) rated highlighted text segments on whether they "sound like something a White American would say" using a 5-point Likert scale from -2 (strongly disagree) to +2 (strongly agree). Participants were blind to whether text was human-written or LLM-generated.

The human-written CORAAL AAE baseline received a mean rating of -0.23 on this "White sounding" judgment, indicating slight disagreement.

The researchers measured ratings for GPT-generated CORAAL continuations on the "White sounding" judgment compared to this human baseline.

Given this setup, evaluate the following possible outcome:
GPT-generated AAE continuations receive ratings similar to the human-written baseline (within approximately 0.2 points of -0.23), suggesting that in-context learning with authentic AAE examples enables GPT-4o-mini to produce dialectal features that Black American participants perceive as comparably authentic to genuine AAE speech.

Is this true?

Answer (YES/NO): NO